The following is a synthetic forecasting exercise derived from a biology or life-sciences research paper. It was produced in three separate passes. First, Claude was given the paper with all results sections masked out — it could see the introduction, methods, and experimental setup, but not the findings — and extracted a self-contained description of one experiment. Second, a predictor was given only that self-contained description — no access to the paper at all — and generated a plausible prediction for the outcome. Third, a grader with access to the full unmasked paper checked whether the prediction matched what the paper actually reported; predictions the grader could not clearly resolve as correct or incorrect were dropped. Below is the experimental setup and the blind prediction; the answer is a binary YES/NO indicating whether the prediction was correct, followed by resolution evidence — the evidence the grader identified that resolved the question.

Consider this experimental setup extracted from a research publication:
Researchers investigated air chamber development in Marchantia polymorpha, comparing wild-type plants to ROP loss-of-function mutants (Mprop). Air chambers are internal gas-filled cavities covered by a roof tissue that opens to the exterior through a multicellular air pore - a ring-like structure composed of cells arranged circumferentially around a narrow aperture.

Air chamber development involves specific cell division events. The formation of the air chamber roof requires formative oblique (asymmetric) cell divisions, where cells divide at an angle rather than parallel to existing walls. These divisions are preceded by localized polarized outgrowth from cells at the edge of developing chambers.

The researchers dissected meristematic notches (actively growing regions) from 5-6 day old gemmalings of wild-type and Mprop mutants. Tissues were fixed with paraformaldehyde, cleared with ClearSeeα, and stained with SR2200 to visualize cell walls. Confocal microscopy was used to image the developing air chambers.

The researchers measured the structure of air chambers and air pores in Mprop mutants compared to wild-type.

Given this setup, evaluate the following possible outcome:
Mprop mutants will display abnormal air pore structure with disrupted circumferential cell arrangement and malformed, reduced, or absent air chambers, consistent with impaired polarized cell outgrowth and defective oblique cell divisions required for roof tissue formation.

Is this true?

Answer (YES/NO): YES